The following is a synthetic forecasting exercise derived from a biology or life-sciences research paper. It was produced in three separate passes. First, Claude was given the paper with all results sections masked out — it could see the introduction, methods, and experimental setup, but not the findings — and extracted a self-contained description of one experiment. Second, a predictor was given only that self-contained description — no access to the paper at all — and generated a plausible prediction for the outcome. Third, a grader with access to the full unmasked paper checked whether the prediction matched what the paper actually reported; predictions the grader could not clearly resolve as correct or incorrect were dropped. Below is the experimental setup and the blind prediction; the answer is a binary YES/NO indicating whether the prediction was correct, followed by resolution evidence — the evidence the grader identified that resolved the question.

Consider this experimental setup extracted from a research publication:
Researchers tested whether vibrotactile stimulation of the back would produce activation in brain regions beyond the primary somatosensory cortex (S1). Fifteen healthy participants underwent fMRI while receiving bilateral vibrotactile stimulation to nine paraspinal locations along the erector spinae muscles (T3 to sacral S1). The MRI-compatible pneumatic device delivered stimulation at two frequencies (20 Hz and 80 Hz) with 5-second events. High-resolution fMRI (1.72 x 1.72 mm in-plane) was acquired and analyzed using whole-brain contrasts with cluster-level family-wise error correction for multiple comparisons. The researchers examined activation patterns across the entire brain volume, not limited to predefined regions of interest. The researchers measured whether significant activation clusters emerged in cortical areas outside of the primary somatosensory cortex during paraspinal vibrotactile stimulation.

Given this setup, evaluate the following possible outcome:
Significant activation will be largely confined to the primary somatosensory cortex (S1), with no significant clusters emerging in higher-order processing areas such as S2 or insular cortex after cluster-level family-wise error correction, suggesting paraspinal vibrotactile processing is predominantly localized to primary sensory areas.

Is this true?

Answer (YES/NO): NO